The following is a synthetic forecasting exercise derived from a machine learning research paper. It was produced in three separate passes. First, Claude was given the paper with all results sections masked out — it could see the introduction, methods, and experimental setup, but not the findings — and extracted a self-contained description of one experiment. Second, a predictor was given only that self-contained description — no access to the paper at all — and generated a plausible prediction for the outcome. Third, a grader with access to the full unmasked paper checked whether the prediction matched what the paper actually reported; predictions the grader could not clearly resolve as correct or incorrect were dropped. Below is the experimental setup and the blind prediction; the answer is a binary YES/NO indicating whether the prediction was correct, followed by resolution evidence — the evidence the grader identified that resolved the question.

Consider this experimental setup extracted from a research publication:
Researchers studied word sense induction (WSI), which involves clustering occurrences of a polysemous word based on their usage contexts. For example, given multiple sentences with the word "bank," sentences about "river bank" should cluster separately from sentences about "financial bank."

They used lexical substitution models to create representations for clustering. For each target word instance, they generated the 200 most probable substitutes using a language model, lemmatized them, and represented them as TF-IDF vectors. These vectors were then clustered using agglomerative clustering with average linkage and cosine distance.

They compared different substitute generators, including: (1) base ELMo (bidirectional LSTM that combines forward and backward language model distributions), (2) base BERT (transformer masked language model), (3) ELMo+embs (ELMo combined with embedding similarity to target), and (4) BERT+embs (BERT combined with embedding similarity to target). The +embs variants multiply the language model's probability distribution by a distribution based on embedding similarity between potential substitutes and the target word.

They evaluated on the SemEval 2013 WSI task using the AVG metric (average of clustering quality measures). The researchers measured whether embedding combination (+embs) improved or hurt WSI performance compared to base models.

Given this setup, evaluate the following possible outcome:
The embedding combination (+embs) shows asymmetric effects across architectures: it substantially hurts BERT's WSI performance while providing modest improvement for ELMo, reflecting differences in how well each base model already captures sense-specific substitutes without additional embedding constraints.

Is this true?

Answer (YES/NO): NO